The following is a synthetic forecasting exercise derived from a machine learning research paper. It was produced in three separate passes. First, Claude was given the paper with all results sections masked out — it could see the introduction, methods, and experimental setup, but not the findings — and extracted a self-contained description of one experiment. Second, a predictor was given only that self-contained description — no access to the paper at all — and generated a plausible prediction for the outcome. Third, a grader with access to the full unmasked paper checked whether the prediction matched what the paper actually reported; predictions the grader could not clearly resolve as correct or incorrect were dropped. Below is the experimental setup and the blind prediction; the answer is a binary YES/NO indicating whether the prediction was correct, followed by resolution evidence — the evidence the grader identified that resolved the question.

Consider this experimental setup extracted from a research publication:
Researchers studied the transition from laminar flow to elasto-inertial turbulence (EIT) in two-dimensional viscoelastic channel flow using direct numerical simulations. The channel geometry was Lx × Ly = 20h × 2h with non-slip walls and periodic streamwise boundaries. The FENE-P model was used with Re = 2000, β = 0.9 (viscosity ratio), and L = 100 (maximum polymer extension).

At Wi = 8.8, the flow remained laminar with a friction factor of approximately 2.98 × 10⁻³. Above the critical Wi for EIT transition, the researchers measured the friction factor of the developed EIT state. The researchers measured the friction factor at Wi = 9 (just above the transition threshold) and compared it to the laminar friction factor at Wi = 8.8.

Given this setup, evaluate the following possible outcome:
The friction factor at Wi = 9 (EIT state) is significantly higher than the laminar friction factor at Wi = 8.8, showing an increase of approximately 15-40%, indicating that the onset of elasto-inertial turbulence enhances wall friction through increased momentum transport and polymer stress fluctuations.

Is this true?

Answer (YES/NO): NO